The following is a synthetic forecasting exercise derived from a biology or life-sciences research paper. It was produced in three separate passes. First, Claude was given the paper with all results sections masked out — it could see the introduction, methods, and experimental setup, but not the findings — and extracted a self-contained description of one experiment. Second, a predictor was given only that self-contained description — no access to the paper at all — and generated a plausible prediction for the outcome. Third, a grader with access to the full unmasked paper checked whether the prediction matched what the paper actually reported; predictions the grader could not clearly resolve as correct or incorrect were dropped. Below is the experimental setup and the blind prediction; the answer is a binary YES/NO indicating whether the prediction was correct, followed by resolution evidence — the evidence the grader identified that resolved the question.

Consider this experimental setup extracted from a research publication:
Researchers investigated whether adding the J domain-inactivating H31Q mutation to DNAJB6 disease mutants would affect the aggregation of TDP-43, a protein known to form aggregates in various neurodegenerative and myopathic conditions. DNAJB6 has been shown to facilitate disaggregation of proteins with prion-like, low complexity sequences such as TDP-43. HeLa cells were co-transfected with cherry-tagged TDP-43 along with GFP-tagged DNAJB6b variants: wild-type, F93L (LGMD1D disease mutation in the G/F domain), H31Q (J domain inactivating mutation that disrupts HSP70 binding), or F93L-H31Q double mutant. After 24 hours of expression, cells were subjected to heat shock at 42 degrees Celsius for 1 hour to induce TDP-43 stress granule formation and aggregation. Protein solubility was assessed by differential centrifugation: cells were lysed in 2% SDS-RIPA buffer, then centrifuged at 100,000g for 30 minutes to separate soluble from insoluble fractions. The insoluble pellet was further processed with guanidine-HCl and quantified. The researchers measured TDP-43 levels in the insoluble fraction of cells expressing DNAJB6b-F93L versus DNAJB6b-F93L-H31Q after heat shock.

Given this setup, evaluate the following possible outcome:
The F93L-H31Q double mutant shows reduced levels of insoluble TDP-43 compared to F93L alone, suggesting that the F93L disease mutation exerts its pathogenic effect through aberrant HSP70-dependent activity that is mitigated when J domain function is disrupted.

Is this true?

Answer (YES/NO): YES